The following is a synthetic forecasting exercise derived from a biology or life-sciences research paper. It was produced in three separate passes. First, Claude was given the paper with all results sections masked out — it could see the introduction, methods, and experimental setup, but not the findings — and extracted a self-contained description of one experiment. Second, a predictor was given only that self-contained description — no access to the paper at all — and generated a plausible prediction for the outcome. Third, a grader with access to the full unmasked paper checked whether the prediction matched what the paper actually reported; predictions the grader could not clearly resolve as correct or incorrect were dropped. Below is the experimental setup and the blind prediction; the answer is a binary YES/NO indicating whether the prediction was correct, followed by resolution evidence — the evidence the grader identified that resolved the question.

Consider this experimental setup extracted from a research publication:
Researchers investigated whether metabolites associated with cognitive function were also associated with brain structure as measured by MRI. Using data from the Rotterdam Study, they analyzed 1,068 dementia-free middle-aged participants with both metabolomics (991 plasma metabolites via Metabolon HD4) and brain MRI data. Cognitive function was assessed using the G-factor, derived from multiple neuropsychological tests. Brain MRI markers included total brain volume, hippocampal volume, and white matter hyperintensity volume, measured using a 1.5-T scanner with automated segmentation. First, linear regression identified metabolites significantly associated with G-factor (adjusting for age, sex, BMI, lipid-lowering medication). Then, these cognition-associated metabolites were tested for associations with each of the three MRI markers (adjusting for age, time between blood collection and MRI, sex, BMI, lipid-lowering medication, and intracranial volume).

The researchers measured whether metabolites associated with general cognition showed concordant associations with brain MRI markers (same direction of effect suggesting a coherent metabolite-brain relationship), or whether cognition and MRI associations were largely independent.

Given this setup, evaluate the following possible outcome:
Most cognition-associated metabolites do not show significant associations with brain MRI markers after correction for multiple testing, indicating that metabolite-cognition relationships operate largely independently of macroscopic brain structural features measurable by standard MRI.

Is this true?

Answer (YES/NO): NO